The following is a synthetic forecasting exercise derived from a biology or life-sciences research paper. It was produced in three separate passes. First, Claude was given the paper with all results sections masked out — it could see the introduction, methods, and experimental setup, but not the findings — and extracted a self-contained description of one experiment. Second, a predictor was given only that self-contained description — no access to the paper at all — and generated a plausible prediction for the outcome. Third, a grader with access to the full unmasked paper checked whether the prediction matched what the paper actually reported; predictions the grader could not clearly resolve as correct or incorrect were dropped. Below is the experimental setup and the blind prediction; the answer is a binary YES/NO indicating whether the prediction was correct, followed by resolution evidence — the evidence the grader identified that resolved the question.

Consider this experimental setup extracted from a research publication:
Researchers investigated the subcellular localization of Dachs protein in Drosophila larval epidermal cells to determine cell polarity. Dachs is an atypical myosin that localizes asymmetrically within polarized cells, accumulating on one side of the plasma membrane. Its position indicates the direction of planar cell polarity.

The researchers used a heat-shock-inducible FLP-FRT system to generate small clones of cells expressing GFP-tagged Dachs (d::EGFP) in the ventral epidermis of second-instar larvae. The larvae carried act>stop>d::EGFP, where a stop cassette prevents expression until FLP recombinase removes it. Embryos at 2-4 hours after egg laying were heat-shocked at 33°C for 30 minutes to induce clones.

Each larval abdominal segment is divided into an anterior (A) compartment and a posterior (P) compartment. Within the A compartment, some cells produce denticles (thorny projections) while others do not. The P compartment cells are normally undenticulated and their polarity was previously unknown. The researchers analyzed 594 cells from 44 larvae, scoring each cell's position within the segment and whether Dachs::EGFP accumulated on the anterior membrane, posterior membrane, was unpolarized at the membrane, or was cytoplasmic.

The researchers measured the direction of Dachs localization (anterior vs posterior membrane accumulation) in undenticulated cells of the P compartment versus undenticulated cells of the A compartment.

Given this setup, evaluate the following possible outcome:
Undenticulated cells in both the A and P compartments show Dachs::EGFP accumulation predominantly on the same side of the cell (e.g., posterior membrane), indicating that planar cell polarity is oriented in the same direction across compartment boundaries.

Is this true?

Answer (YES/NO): NO